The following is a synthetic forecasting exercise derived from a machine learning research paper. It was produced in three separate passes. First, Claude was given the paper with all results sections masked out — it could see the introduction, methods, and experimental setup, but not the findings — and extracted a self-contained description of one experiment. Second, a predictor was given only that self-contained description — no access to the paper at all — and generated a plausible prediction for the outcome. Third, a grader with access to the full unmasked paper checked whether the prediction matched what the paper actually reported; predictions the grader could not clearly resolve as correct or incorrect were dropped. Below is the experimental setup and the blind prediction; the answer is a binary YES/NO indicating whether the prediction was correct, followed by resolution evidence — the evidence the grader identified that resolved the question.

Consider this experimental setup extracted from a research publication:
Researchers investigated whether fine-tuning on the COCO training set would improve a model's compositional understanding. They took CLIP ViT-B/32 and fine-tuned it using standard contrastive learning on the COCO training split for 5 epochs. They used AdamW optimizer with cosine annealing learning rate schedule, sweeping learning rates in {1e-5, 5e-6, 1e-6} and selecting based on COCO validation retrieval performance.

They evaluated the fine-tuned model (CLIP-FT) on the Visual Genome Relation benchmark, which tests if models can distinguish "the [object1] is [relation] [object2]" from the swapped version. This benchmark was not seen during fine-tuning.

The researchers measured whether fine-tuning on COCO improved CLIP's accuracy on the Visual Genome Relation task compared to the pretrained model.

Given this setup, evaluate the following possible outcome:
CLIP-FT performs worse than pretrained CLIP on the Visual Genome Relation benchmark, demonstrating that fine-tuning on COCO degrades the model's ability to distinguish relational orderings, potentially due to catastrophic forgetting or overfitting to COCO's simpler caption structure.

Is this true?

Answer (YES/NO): NO